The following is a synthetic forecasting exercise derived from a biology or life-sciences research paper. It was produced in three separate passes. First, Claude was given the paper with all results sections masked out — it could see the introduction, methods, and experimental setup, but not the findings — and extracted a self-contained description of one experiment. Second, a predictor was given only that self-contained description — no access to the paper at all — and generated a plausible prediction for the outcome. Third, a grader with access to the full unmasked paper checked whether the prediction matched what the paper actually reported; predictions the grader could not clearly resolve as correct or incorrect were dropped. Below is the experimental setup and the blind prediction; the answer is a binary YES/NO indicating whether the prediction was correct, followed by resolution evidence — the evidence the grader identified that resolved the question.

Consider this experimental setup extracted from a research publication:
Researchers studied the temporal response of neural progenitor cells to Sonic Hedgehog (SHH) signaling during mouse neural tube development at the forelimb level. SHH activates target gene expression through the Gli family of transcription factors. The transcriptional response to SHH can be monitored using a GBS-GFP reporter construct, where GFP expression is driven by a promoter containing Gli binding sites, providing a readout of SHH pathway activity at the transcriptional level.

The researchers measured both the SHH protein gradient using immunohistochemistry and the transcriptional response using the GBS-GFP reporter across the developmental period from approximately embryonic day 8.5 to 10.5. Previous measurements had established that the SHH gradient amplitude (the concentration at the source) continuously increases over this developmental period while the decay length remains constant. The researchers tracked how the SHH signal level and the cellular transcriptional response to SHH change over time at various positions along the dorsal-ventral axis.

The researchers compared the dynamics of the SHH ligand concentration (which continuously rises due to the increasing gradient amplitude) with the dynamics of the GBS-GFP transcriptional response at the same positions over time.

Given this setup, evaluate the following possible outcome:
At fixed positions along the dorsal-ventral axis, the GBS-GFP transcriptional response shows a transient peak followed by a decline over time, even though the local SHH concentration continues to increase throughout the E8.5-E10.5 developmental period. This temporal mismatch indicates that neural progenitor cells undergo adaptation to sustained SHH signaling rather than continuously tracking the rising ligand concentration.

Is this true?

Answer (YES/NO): YES